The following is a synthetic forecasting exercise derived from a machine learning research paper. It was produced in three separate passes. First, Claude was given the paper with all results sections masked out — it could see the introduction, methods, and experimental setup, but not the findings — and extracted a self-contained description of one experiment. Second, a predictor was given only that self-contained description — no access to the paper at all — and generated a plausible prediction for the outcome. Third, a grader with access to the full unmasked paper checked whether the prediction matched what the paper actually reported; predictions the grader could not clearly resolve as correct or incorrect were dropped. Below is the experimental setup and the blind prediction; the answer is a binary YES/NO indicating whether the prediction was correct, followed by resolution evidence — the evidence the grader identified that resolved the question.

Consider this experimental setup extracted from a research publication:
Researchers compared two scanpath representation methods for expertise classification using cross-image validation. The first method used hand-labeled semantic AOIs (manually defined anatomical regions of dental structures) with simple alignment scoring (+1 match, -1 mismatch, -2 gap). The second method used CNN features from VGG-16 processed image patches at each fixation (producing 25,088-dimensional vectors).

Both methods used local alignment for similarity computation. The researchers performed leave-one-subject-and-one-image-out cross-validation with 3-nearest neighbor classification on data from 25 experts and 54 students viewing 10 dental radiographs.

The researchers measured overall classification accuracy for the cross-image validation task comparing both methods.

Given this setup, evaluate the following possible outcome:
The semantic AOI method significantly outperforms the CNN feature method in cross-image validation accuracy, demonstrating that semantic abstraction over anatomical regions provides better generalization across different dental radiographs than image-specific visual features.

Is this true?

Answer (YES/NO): NO